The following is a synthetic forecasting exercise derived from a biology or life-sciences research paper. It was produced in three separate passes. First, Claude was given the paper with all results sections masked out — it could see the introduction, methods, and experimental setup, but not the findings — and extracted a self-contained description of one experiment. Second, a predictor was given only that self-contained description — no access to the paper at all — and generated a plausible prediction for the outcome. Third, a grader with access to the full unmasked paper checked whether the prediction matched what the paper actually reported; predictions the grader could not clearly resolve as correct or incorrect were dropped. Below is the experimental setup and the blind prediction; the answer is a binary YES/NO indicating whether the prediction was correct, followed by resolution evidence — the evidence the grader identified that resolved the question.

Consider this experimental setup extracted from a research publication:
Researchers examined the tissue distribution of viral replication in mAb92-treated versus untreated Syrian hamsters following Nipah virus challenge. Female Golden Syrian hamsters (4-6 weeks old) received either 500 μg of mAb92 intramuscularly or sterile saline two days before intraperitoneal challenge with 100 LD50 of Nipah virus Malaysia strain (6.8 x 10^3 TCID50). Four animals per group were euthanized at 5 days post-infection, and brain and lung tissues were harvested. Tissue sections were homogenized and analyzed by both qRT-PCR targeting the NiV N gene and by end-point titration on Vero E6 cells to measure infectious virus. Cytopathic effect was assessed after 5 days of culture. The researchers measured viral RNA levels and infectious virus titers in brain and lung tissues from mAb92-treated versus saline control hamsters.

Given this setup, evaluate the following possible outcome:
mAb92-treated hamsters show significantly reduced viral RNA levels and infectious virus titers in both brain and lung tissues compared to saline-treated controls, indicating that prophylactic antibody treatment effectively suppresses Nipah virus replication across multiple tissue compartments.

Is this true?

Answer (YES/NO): NO